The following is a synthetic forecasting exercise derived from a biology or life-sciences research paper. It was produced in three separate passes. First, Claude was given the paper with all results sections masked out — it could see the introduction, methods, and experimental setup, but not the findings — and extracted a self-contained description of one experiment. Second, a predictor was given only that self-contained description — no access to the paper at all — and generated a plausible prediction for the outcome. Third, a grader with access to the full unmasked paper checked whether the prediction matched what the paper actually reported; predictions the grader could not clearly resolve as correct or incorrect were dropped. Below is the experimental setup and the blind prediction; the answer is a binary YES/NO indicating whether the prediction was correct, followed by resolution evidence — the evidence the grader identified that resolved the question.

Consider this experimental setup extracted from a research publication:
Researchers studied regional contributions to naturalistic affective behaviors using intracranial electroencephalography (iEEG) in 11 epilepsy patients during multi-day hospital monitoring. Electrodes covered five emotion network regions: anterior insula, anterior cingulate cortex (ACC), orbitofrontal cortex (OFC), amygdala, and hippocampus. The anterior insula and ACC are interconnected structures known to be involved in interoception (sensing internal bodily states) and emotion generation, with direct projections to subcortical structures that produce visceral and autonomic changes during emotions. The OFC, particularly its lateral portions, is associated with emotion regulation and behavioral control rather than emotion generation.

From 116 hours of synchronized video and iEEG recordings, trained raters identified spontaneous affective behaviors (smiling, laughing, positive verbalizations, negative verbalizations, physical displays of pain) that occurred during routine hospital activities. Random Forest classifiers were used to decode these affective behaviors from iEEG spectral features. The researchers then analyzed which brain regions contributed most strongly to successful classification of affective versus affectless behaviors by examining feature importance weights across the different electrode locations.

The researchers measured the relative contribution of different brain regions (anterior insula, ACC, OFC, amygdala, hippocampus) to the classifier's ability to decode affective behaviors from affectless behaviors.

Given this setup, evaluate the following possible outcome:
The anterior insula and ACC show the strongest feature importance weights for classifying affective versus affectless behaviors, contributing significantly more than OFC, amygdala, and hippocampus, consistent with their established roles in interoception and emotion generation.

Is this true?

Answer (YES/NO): NO